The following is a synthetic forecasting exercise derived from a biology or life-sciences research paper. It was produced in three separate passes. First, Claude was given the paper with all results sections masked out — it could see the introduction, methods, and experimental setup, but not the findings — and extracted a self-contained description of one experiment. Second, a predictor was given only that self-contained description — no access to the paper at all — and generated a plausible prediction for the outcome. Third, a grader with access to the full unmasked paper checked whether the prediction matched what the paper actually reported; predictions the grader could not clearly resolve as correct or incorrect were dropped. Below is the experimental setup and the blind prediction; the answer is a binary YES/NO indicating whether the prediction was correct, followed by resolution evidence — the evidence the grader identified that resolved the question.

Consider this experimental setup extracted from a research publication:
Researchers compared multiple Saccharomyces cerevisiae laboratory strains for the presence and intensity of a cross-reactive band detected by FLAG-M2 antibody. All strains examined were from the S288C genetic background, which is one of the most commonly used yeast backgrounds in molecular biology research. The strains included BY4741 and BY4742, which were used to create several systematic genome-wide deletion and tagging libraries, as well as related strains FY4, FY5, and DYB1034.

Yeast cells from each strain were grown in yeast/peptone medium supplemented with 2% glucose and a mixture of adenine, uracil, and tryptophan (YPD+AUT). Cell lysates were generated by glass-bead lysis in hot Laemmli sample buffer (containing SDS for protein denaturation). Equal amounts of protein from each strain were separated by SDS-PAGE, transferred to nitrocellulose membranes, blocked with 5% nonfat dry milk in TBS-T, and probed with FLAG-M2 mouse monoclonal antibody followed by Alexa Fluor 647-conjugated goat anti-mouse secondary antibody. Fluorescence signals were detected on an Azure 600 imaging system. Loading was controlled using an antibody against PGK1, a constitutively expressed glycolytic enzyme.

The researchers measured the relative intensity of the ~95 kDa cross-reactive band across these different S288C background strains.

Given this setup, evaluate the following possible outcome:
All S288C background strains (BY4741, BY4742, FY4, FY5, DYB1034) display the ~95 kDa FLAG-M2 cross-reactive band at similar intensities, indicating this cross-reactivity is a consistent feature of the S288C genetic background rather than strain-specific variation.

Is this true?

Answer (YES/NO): NO